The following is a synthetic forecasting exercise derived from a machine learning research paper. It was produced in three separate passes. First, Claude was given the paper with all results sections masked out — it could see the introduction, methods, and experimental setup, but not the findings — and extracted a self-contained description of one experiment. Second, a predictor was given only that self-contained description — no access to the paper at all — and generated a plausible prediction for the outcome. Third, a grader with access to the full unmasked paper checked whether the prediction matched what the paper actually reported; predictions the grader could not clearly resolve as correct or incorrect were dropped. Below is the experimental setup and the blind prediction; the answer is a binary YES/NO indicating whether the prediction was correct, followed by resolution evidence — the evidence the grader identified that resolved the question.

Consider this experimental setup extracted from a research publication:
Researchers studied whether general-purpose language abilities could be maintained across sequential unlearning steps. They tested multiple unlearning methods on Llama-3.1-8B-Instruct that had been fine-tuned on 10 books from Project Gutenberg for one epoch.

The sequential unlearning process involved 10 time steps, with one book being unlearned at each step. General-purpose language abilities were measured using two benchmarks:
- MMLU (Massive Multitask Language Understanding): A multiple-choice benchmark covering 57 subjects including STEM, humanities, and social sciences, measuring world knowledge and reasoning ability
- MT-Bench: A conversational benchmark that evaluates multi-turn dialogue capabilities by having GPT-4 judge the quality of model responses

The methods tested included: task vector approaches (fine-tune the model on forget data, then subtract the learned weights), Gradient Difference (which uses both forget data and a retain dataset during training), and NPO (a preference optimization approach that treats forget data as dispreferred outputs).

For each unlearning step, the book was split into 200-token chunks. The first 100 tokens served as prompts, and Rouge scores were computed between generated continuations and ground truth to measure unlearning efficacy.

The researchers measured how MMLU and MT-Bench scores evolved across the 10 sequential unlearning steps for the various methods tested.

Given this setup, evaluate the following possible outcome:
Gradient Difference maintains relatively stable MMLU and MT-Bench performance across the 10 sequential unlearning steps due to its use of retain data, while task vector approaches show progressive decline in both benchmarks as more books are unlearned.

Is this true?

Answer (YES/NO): NO